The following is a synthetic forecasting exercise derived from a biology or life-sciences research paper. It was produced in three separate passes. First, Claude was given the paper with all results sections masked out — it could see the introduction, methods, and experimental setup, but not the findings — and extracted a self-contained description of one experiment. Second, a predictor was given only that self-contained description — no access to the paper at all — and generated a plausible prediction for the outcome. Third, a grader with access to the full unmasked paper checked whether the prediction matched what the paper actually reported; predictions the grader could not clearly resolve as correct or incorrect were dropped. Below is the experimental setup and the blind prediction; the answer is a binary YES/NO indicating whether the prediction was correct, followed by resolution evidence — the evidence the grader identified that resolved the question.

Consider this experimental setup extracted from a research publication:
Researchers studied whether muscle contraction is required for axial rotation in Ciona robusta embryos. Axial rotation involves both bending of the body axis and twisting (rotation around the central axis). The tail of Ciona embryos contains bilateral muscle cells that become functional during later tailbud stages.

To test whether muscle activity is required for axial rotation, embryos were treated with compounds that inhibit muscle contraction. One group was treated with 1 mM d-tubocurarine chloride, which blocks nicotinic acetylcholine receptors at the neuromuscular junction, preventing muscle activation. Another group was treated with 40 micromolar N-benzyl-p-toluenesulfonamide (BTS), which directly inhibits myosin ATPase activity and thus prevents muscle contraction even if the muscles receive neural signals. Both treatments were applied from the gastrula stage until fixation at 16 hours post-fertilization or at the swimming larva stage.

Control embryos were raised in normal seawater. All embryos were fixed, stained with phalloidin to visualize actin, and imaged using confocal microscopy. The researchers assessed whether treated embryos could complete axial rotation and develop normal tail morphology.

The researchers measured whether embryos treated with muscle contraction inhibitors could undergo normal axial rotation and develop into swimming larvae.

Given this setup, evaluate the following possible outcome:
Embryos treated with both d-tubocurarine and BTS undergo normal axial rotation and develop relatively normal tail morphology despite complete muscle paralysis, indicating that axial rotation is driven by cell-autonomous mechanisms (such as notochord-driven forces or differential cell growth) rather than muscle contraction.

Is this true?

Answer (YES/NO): YES